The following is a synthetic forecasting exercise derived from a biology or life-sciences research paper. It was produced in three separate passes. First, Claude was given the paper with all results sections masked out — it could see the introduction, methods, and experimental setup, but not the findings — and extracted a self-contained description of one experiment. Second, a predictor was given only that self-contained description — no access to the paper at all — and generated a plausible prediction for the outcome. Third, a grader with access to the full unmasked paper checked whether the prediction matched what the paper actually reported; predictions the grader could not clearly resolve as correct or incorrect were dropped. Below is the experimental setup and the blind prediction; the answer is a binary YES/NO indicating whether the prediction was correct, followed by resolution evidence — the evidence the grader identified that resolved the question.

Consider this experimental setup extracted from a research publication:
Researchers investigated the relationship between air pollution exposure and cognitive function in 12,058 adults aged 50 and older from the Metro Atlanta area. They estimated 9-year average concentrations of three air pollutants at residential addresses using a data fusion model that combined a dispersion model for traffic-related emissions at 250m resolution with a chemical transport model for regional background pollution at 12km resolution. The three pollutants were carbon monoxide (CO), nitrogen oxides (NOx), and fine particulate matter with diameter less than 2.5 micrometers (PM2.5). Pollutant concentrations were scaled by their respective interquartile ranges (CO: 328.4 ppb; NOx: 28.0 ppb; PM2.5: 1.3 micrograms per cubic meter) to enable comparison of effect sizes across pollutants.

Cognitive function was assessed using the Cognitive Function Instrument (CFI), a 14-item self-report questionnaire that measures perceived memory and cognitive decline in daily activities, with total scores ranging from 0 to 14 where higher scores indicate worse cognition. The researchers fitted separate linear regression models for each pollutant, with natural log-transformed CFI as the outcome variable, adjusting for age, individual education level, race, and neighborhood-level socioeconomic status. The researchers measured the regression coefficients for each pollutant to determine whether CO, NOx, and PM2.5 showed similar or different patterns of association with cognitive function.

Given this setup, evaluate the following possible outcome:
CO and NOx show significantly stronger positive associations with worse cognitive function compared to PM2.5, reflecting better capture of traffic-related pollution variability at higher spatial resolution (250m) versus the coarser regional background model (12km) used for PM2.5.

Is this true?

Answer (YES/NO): NO